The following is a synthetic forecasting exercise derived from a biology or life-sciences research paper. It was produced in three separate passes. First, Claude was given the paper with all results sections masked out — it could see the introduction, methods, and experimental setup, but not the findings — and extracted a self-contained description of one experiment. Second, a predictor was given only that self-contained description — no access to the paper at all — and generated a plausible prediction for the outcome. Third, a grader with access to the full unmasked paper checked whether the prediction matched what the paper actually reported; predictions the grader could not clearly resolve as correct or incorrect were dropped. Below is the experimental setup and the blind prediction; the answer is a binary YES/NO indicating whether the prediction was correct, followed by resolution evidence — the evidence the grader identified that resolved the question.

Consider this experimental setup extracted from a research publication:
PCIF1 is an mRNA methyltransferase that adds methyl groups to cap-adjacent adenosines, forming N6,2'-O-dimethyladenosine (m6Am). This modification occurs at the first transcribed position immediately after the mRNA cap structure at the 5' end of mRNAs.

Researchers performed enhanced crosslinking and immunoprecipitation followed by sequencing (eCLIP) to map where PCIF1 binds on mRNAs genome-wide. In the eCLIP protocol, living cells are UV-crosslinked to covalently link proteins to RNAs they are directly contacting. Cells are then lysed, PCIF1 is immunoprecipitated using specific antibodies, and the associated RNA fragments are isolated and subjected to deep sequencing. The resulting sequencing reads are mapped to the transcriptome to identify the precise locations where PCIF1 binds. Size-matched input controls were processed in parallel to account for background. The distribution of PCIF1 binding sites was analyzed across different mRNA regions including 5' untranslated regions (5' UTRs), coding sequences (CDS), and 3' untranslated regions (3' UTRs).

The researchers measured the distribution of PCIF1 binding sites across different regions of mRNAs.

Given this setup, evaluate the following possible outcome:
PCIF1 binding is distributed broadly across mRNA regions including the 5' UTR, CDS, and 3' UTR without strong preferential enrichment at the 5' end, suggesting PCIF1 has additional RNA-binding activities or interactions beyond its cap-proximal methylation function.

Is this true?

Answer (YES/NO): NO